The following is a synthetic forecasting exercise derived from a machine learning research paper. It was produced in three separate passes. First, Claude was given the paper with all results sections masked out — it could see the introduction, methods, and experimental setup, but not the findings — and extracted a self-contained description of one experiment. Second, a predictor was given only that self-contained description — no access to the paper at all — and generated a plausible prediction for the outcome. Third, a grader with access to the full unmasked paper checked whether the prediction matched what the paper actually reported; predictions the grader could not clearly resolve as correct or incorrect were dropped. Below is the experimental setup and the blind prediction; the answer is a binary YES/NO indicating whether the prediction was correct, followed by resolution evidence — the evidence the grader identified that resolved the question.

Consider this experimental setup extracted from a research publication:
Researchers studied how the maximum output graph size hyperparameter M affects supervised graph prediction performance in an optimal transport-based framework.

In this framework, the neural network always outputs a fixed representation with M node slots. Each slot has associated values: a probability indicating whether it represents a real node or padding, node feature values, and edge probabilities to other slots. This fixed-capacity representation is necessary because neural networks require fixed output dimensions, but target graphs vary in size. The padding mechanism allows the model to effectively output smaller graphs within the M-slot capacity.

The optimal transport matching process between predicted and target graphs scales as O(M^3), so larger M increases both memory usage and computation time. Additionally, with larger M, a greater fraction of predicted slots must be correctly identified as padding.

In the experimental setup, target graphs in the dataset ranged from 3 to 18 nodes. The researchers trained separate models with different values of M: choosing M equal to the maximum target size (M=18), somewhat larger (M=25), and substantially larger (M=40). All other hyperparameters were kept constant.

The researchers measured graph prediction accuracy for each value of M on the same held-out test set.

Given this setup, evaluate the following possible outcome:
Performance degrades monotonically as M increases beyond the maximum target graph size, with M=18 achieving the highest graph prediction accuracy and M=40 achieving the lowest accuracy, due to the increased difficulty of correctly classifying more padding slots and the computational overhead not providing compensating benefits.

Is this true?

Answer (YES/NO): NO